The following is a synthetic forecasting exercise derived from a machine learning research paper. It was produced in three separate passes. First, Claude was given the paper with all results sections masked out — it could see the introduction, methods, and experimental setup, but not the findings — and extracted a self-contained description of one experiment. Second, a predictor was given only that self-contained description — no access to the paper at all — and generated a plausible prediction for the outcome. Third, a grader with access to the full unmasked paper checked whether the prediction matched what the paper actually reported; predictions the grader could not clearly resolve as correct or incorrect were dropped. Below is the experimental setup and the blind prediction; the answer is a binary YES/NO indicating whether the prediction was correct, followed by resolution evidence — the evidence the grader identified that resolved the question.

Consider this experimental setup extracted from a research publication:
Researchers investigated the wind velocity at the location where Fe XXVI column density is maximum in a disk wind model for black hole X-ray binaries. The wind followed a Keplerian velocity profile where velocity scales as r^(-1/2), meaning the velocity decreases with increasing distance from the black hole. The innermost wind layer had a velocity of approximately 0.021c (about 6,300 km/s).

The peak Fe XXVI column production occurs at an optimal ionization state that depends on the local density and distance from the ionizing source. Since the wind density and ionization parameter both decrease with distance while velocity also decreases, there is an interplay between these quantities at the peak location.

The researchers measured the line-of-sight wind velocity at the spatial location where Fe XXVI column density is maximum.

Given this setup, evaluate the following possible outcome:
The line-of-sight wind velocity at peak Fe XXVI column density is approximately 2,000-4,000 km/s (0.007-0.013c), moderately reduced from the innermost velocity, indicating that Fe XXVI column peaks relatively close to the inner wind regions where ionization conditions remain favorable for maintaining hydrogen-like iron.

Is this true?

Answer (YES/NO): NO